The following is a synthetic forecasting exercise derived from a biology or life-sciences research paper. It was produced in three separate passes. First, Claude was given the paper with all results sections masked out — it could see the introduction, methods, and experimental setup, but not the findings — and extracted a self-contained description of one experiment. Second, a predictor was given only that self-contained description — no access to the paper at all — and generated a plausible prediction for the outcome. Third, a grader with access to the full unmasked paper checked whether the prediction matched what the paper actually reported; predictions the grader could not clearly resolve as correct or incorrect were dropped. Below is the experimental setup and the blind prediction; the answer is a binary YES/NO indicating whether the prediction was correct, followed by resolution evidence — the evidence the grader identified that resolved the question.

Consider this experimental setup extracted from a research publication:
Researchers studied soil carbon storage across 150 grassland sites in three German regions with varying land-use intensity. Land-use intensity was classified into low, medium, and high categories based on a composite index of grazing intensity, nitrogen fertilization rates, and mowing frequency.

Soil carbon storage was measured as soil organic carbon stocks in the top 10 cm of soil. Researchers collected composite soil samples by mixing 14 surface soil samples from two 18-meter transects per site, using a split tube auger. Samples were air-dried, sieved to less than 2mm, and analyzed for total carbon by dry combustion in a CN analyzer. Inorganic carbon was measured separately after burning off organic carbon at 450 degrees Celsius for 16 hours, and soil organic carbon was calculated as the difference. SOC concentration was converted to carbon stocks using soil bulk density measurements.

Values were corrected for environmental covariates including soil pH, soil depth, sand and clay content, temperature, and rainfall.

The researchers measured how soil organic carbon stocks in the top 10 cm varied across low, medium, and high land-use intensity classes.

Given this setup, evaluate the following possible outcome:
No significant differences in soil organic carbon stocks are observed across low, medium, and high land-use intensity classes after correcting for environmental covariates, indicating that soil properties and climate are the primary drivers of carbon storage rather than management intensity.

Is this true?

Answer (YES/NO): YES